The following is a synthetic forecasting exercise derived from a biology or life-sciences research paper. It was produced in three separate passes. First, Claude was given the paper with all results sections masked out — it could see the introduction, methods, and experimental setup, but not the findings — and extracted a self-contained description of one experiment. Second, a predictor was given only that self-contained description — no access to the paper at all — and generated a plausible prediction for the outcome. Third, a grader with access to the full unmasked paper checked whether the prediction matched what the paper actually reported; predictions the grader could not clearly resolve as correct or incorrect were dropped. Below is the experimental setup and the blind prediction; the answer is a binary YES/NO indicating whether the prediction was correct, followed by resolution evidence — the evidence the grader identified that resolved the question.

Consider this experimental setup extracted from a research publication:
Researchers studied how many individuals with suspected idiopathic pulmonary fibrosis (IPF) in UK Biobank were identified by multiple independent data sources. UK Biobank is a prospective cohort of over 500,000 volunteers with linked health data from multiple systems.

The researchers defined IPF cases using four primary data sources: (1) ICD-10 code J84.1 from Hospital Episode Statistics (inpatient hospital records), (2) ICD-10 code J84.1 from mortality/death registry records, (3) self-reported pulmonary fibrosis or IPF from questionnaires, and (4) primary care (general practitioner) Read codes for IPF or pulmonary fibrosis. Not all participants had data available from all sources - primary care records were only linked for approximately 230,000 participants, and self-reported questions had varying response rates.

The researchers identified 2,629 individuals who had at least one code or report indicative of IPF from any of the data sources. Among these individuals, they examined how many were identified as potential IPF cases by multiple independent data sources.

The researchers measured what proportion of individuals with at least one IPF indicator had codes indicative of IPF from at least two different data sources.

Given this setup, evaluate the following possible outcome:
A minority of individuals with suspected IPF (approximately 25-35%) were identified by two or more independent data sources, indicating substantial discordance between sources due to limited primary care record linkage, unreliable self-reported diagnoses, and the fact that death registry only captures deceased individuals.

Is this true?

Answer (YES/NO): YES